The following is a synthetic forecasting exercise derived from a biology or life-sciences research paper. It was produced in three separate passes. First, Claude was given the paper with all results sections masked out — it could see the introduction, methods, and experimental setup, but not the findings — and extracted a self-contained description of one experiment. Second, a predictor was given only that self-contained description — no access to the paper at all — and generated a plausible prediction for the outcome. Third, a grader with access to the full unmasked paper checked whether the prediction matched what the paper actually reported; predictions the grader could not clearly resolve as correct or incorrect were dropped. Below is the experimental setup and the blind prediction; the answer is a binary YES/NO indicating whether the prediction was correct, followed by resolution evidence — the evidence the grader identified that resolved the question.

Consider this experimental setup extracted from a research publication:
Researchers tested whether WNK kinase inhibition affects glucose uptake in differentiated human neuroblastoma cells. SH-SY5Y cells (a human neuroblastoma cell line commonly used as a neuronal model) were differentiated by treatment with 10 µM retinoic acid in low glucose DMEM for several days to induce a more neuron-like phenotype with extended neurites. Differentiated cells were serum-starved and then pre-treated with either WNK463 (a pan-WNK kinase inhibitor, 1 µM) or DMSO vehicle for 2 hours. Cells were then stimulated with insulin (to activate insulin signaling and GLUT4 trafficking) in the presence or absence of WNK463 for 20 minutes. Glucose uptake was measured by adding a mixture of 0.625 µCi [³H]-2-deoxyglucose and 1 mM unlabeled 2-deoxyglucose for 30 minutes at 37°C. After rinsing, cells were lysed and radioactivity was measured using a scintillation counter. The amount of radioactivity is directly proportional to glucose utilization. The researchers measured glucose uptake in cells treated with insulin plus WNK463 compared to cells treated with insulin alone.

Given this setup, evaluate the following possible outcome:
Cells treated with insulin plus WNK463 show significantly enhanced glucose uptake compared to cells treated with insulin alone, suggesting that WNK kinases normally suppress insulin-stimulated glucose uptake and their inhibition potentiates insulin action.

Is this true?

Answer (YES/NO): YES